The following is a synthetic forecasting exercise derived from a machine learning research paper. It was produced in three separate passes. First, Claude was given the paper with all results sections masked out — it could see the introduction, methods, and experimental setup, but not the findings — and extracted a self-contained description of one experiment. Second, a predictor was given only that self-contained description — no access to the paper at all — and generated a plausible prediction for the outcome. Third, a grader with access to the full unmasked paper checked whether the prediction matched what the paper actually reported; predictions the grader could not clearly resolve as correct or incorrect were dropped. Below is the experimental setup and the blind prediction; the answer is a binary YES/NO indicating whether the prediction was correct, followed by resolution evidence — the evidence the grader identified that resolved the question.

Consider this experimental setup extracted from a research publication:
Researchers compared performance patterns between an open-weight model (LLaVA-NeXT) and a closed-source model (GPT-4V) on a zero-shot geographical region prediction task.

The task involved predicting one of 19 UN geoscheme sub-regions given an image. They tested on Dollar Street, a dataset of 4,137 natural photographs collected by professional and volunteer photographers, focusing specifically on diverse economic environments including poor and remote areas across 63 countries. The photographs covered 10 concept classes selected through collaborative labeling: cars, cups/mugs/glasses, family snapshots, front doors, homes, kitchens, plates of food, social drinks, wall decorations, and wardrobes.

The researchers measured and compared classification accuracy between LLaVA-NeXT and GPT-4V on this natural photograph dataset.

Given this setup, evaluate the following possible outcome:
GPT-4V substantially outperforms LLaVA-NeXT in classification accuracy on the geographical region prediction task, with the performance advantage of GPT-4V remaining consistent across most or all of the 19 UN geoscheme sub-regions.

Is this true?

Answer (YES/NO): NO